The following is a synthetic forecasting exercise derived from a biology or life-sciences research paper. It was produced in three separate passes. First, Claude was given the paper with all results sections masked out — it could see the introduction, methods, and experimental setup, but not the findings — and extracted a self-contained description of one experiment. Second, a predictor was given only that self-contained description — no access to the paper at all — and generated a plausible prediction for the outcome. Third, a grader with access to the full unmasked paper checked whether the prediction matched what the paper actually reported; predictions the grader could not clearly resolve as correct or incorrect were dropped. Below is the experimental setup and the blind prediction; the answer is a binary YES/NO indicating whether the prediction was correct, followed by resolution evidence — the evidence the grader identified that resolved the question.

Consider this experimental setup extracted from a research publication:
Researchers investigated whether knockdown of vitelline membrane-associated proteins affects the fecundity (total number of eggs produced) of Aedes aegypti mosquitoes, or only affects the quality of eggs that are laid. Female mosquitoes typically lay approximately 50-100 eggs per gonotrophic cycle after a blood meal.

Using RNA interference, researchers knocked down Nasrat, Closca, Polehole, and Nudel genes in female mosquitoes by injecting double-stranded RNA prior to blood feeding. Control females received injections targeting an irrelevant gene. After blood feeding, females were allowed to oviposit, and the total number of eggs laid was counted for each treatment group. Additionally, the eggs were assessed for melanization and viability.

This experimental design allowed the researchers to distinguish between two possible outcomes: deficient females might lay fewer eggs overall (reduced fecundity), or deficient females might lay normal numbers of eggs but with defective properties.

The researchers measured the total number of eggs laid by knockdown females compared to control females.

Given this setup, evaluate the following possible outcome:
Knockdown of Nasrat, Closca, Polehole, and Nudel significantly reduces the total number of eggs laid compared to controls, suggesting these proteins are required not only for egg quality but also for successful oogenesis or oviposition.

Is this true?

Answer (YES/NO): NO